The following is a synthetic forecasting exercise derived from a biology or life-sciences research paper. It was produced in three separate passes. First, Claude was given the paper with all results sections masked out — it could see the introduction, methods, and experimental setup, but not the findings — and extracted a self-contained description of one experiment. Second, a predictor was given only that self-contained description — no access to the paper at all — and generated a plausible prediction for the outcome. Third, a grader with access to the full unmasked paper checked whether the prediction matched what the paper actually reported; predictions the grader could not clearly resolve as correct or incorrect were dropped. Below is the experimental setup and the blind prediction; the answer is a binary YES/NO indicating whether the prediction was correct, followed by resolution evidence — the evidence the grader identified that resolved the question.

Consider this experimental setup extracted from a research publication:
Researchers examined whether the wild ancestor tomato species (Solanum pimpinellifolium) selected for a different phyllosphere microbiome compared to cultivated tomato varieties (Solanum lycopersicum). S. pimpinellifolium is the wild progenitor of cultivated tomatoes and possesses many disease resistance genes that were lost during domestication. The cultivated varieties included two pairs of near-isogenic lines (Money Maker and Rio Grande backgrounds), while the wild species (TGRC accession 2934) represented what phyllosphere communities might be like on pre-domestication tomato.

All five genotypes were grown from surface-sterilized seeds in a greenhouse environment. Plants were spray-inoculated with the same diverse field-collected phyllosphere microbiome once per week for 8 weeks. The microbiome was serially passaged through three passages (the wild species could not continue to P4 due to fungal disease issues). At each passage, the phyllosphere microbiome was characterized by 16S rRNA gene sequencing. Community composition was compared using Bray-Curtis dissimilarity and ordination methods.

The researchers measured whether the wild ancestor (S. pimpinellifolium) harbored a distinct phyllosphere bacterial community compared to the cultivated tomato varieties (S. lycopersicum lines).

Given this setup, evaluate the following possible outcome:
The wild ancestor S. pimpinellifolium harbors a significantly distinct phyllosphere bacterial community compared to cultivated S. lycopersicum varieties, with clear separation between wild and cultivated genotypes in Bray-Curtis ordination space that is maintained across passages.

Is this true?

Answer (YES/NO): NO